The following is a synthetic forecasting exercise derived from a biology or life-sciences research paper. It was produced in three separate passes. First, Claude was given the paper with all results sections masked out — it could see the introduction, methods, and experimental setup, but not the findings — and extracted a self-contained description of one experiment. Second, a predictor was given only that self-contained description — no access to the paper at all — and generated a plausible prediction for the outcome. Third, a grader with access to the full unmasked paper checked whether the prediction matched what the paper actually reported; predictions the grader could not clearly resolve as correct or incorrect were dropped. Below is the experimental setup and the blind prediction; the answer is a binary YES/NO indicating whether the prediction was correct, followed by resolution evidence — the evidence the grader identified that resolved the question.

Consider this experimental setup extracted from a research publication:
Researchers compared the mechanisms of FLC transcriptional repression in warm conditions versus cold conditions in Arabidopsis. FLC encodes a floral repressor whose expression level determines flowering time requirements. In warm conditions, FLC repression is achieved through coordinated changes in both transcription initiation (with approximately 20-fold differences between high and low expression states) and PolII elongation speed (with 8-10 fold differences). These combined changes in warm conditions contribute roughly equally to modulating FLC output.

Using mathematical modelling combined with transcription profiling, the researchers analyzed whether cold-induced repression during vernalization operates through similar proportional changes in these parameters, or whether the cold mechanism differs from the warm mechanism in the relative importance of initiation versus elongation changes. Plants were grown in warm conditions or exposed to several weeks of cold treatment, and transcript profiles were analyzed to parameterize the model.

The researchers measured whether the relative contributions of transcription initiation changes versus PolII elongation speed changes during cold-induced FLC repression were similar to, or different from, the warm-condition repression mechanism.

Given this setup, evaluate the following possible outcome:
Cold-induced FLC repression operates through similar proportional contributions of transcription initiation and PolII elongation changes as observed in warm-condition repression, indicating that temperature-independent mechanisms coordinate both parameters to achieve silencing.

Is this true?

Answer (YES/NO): NO